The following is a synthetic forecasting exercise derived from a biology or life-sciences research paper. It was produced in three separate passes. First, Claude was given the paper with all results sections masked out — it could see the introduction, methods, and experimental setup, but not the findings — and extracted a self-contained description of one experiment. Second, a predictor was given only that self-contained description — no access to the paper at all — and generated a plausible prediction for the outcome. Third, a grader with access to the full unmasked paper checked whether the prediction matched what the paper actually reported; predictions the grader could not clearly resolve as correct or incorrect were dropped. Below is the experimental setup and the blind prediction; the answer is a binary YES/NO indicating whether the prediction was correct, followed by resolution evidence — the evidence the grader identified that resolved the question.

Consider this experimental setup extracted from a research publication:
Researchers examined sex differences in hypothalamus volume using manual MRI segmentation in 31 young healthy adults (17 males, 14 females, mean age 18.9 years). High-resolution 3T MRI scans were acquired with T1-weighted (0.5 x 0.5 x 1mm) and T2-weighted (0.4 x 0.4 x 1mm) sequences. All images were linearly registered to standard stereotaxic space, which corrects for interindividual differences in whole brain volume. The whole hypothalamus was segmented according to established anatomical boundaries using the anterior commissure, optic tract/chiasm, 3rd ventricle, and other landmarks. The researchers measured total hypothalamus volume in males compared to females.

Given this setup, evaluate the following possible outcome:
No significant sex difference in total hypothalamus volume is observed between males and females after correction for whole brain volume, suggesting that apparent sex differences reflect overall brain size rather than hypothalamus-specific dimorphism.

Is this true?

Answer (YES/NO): NO